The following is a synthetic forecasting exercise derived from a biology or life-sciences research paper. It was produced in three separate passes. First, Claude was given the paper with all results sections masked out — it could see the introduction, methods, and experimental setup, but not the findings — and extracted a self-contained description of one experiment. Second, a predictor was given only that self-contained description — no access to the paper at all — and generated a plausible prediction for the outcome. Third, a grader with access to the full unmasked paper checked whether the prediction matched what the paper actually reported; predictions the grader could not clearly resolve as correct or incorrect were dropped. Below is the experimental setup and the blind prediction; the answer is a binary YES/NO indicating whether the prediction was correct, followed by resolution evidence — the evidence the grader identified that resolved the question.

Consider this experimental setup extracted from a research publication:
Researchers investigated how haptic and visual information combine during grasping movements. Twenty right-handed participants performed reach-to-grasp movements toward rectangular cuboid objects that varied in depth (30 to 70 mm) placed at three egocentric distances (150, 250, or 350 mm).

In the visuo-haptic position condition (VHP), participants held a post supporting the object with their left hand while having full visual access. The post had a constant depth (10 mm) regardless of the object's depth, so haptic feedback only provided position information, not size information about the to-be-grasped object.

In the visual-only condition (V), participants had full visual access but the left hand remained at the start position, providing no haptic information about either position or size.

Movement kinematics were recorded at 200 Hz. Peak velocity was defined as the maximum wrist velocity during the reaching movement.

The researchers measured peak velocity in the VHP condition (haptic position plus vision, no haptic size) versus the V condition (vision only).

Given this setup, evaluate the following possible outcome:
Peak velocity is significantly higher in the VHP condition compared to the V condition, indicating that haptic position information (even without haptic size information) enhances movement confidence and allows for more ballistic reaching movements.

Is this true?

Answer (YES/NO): YES